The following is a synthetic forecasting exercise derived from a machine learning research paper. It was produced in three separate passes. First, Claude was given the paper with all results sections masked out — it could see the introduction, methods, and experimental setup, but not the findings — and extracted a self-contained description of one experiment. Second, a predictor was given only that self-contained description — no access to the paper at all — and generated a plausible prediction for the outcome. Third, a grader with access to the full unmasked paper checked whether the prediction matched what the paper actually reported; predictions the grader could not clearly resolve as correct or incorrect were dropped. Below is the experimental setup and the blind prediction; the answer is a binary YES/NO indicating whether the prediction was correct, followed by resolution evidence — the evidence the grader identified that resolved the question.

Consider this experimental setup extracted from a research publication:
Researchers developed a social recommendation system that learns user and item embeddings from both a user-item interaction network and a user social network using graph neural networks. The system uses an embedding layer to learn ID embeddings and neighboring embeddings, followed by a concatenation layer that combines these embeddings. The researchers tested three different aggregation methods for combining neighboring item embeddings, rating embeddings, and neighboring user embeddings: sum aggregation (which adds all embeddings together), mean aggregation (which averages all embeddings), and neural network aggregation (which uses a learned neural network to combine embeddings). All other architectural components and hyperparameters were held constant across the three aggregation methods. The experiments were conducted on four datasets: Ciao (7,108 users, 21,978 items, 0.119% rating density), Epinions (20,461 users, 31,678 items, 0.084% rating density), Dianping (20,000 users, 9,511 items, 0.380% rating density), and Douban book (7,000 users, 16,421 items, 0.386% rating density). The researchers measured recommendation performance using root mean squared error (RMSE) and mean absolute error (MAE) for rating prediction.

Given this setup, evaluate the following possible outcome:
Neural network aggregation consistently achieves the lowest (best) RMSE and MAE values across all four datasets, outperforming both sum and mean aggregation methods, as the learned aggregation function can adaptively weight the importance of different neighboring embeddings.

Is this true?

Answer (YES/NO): NO